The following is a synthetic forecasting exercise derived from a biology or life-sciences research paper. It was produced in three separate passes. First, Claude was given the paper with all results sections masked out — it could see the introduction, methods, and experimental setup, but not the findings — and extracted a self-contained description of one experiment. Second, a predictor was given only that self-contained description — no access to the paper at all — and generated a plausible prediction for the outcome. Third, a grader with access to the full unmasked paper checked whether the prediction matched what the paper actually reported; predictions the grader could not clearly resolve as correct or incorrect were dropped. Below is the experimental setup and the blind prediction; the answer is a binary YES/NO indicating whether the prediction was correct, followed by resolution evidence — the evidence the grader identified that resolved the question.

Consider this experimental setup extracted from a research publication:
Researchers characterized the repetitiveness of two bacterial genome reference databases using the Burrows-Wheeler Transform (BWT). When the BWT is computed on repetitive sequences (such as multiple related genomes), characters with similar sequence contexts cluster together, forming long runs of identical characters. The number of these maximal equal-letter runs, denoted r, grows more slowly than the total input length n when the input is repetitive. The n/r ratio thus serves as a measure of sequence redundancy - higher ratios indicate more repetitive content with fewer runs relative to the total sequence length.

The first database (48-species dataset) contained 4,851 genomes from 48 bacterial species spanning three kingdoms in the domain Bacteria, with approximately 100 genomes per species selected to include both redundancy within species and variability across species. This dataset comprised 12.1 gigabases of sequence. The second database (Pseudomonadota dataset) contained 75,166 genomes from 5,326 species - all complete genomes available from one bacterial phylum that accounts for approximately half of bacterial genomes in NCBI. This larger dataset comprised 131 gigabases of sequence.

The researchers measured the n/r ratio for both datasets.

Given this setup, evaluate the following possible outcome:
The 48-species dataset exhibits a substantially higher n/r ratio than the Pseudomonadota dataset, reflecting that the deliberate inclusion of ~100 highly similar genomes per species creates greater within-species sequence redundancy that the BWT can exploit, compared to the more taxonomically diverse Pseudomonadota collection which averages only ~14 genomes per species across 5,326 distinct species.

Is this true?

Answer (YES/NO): YES